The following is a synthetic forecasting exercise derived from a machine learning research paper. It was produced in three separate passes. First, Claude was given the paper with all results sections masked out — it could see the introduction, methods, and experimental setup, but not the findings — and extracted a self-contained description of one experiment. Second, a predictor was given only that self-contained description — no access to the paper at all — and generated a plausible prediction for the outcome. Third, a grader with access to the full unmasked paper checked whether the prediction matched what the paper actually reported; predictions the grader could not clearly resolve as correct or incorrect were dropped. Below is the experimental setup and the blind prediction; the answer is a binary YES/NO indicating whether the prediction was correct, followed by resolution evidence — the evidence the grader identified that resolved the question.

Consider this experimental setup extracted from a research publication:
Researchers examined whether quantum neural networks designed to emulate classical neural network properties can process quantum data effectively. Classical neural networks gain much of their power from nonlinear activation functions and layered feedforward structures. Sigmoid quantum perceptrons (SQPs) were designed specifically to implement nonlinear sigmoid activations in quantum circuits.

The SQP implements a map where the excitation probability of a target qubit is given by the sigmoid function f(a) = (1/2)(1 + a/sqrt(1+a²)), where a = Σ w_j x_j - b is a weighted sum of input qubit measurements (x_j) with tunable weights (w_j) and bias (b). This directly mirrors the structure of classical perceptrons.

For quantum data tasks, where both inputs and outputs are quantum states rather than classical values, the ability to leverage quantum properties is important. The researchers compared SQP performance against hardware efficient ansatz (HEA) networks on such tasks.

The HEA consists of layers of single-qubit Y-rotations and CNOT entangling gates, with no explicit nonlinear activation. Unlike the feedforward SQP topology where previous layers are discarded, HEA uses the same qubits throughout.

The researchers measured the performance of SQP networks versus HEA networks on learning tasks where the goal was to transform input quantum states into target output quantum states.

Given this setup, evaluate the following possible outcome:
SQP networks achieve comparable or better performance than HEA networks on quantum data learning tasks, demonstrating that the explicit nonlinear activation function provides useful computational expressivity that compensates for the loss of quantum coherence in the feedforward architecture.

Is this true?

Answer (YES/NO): NO